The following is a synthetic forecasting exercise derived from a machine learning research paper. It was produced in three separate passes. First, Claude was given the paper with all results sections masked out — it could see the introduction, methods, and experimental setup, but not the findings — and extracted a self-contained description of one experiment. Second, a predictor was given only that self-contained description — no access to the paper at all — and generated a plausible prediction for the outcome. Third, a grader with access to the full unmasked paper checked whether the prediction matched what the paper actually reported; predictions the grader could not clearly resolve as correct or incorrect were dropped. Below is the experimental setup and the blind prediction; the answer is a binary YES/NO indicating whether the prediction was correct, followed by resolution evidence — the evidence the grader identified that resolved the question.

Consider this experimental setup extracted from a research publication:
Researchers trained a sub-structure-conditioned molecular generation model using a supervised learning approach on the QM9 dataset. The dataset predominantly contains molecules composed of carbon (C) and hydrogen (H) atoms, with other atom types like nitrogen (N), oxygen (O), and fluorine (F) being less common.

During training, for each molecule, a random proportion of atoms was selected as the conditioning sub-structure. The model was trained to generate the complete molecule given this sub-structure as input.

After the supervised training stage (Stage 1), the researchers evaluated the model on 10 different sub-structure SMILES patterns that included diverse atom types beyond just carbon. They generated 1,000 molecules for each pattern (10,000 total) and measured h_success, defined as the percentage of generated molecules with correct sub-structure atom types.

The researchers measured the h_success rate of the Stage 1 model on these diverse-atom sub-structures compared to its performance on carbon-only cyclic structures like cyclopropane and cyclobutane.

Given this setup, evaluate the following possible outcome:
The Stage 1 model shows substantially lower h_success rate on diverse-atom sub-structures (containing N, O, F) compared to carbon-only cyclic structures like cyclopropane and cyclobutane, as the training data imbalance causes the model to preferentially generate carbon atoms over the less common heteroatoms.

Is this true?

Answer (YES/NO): YES